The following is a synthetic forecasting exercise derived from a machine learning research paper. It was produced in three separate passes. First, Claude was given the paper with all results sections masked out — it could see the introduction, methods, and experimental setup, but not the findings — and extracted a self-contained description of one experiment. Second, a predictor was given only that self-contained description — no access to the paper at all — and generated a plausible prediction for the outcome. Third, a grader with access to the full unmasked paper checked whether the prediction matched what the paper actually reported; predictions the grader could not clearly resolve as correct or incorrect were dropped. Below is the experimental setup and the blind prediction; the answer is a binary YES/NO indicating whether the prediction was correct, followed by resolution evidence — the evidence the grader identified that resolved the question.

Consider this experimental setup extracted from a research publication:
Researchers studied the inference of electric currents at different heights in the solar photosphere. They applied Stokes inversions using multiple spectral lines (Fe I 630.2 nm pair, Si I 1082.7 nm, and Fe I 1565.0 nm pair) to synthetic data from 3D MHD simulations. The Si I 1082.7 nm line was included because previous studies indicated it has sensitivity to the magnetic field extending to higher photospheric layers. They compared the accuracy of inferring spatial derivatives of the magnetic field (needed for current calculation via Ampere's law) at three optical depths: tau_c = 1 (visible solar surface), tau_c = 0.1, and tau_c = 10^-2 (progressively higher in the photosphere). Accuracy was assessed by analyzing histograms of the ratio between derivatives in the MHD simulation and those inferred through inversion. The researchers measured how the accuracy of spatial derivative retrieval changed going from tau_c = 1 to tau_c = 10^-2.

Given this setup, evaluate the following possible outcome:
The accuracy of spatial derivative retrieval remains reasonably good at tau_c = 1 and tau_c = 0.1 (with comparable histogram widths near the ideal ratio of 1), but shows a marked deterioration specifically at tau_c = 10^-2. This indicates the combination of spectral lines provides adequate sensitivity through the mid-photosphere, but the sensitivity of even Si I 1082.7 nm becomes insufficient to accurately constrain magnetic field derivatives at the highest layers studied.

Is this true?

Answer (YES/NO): YES